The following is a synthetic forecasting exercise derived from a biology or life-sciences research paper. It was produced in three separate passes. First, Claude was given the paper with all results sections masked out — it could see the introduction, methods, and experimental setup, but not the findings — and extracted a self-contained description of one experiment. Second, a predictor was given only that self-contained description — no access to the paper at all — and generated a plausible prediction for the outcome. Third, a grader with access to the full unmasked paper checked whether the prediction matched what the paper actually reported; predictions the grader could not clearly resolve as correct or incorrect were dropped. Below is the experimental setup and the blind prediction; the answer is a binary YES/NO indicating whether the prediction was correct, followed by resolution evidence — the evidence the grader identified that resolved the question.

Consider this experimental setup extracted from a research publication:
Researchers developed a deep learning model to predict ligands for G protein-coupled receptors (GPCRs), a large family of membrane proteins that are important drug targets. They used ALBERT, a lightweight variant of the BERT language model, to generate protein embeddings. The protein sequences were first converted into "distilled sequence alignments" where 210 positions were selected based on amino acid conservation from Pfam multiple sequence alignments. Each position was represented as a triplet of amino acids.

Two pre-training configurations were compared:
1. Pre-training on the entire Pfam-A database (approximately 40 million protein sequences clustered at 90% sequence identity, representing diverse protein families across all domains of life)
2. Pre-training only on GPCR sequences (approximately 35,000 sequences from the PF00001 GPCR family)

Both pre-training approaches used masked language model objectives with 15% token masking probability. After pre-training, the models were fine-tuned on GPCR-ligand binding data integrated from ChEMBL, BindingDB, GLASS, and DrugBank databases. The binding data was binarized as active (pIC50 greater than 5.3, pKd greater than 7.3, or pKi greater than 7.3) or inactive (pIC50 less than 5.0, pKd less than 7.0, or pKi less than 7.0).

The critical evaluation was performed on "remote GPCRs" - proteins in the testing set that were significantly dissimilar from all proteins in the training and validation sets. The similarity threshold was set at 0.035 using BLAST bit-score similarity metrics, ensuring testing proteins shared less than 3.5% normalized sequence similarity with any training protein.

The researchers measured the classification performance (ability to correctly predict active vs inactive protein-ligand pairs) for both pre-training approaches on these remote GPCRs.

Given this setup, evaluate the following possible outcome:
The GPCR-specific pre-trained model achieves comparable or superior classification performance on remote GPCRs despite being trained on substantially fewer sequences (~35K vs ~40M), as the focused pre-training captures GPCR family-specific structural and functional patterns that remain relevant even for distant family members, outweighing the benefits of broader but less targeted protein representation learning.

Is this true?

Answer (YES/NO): NO